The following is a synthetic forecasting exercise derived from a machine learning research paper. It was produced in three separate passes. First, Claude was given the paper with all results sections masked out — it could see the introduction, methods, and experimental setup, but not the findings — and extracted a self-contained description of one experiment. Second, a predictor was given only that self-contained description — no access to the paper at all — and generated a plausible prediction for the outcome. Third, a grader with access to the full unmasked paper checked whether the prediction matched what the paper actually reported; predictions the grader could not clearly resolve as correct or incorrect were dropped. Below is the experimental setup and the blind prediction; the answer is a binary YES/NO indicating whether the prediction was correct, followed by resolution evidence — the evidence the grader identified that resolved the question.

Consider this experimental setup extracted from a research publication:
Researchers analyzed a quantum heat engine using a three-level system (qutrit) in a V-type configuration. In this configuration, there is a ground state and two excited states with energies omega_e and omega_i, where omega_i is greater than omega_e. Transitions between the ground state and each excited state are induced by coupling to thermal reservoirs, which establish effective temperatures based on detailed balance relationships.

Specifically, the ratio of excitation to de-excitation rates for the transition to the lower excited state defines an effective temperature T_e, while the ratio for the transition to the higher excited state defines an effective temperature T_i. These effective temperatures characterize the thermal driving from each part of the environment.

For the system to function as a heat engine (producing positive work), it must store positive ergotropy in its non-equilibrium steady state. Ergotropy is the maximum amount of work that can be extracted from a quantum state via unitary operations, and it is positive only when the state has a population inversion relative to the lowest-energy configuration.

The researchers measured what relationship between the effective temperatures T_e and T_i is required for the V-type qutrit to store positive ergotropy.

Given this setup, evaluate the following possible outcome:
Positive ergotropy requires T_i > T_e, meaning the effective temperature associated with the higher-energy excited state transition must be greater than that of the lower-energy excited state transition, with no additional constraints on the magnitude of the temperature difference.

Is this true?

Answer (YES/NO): NO